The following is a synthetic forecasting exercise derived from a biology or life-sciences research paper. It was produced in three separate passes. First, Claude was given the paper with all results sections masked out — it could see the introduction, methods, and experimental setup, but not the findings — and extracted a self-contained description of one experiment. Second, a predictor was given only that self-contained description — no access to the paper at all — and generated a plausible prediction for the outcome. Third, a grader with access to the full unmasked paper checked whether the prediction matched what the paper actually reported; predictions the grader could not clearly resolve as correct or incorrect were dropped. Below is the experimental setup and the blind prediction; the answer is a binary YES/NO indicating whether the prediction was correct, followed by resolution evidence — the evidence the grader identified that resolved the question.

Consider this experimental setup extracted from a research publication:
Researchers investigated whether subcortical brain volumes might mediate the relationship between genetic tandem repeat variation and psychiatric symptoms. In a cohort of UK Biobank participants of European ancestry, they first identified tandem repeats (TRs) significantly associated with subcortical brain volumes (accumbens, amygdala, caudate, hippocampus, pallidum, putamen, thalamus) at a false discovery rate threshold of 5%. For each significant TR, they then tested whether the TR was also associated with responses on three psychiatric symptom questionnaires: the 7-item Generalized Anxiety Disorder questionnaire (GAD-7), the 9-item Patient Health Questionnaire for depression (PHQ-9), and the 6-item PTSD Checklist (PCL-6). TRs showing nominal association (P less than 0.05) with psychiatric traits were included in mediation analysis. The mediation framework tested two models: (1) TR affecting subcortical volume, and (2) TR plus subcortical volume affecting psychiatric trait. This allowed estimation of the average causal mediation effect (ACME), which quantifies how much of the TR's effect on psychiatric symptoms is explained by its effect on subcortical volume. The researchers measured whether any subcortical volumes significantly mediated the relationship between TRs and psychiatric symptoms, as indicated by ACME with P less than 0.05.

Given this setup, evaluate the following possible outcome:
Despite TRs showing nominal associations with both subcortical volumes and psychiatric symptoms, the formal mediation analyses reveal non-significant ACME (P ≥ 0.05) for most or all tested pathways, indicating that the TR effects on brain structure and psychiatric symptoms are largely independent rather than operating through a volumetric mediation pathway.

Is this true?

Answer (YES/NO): NO